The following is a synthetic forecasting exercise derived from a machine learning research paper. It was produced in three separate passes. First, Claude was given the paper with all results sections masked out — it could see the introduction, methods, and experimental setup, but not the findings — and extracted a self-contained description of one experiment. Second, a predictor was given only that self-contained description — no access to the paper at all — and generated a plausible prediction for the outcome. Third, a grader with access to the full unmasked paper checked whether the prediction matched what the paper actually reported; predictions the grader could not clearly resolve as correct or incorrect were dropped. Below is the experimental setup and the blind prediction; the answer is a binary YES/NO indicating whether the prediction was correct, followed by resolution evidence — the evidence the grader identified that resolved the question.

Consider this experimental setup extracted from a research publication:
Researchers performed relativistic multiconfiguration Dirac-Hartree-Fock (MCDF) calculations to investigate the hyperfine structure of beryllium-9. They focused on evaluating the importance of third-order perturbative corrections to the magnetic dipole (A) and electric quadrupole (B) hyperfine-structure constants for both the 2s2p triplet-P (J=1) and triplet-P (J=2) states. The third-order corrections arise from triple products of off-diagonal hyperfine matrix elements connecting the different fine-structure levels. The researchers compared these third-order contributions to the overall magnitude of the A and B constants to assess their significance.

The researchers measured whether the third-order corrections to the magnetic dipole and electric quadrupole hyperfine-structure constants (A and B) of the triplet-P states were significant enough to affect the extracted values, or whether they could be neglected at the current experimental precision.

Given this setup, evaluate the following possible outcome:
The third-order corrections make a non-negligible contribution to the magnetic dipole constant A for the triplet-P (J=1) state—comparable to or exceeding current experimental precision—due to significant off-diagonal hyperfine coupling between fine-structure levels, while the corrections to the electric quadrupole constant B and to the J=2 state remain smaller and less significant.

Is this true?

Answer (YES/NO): NO